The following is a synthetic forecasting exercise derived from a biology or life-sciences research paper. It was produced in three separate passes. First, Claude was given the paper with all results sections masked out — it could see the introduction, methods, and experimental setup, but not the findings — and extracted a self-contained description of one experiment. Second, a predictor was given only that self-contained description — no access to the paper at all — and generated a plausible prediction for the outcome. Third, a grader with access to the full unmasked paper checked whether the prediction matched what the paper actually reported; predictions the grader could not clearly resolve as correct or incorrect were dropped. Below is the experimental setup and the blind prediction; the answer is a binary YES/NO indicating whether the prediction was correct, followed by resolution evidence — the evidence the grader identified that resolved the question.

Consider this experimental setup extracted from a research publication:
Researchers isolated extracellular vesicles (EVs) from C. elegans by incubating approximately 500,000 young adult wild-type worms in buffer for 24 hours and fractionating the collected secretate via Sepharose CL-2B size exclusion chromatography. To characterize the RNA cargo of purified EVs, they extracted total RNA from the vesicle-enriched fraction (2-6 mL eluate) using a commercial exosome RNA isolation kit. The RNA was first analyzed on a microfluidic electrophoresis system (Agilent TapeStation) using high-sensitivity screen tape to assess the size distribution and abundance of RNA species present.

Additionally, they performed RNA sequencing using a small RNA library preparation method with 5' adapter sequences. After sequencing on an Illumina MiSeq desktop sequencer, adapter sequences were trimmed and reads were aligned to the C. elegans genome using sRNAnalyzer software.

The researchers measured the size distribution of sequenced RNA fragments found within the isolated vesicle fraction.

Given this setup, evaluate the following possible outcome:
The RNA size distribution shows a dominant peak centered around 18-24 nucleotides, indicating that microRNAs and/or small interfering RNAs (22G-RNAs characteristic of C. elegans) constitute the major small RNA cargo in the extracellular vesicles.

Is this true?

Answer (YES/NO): NO